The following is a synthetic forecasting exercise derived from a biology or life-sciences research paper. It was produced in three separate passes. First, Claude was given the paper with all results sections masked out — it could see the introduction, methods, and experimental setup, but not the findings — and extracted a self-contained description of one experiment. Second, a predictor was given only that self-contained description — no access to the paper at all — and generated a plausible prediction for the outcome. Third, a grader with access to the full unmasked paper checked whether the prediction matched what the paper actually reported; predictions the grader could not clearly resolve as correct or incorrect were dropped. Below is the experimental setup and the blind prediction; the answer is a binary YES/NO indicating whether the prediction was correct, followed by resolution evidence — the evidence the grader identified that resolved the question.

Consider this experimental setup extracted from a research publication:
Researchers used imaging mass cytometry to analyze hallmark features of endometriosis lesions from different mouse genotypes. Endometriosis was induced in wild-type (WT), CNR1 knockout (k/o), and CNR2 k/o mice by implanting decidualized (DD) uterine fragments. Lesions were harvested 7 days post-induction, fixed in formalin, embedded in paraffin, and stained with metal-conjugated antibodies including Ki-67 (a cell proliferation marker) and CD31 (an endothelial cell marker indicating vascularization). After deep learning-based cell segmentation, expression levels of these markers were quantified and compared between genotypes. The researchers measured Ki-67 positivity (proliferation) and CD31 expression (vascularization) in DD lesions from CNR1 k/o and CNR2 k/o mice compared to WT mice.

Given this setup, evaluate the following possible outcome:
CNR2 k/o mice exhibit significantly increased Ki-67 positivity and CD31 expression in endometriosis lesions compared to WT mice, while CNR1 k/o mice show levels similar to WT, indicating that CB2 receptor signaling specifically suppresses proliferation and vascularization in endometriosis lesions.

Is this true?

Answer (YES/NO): NO